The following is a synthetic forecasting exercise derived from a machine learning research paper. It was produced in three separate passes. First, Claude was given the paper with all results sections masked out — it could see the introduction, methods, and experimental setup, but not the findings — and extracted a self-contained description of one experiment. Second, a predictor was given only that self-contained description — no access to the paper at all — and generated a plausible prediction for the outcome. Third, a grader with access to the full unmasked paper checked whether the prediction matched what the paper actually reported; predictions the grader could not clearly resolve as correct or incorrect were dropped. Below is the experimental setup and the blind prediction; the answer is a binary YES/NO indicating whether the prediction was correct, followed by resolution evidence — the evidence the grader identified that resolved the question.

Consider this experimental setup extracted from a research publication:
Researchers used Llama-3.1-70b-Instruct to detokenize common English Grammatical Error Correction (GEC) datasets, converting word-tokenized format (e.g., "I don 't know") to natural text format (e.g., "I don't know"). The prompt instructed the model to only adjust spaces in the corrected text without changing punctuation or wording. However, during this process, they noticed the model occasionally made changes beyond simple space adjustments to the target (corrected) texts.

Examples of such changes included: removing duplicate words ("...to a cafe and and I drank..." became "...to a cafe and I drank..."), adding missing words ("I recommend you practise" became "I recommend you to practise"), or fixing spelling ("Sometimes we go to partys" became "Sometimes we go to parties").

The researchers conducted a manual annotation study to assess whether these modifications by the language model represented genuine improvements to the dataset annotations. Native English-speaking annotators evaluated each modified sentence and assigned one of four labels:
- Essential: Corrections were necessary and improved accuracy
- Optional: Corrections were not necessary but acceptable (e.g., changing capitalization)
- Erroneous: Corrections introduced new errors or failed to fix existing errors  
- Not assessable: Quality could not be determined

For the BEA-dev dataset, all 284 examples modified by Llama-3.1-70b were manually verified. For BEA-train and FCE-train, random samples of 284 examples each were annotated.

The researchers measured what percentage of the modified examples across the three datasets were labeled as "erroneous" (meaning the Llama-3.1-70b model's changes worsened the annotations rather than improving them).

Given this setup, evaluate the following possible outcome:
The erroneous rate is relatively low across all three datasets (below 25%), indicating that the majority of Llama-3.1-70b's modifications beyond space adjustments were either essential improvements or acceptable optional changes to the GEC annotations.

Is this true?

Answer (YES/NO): YES